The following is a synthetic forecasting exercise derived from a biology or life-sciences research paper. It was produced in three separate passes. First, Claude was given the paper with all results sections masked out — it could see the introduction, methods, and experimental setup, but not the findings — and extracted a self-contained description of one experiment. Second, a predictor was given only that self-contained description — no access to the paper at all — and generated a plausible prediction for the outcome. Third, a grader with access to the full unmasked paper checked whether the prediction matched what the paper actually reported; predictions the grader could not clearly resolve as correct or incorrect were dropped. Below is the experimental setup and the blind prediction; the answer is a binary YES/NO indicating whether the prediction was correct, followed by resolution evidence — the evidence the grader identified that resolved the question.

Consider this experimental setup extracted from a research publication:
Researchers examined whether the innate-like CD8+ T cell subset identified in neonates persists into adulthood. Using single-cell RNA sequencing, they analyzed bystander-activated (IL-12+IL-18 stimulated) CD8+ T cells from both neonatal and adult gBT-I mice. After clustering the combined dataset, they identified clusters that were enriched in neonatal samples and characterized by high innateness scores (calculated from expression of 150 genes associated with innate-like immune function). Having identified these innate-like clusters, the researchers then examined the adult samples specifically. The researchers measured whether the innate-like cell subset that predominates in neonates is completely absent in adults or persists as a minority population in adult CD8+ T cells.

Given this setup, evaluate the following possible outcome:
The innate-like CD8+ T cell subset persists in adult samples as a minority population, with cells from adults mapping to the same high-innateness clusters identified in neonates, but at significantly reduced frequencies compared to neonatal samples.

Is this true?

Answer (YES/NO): YES